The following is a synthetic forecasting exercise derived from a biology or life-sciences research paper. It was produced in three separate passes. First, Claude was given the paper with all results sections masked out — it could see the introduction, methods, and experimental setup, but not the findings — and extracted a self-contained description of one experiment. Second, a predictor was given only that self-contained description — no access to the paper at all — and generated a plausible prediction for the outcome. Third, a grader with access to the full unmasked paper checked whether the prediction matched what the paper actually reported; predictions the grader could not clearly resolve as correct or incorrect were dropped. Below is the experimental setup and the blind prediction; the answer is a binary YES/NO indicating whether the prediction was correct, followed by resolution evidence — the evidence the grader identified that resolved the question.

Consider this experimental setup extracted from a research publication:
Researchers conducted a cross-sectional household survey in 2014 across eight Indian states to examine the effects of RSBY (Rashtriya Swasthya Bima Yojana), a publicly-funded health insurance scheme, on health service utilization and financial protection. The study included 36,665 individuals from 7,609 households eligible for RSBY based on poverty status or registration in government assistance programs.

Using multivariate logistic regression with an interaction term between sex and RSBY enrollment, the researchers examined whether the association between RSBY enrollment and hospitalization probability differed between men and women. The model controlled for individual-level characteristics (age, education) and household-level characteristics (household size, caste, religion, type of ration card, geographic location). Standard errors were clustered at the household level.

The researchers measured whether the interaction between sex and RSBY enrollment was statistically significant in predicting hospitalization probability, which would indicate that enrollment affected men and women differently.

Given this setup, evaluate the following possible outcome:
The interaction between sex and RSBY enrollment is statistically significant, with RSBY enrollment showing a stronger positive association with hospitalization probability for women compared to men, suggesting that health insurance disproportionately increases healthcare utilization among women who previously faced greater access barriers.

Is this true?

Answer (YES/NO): NO